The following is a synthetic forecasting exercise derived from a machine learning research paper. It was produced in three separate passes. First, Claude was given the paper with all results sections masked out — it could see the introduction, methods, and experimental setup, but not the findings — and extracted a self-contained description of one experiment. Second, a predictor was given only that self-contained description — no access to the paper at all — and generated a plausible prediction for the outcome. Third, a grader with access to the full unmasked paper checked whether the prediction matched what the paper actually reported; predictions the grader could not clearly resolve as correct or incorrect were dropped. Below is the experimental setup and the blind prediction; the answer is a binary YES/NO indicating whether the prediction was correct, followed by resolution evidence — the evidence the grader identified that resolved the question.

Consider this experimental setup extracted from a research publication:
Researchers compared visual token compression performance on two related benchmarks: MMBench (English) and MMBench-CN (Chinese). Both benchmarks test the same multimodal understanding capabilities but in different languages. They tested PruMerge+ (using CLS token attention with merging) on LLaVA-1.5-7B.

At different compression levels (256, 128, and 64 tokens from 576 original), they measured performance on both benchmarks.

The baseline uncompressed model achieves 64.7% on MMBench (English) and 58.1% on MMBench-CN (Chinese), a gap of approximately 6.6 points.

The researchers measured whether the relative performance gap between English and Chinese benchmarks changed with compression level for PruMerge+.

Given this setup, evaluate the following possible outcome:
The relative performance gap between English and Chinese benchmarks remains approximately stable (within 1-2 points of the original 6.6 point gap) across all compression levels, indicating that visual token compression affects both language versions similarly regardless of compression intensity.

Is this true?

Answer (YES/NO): YES